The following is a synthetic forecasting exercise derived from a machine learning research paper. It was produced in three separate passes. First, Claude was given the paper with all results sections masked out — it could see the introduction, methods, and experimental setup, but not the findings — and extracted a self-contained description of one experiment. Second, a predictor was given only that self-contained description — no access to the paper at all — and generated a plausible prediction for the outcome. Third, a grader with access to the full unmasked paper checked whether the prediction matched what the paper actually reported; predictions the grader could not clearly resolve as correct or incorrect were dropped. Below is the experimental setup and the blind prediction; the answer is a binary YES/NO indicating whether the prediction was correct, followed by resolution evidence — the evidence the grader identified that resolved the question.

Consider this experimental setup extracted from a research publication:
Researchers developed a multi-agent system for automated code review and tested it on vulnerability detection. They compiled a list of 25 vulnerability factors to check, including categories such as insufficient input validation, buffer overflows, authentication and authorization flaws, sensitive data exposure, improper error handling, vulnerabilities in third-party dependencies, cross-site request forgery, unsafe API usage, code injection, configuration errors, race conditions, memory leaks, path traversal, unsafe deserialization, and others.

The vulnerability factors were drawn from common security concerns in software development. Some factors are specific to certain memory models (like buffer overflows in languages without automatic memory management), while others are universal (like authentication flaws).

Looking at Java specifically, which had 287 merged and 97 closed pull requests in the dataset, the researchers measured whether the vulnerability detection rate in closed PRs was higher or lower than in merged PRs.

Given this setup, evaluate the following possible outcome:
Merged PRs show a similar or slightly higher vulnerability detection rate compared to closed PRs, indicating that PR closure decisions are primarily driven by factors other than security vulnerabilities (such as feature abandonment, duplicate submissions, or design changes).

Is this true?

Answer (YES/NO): NO